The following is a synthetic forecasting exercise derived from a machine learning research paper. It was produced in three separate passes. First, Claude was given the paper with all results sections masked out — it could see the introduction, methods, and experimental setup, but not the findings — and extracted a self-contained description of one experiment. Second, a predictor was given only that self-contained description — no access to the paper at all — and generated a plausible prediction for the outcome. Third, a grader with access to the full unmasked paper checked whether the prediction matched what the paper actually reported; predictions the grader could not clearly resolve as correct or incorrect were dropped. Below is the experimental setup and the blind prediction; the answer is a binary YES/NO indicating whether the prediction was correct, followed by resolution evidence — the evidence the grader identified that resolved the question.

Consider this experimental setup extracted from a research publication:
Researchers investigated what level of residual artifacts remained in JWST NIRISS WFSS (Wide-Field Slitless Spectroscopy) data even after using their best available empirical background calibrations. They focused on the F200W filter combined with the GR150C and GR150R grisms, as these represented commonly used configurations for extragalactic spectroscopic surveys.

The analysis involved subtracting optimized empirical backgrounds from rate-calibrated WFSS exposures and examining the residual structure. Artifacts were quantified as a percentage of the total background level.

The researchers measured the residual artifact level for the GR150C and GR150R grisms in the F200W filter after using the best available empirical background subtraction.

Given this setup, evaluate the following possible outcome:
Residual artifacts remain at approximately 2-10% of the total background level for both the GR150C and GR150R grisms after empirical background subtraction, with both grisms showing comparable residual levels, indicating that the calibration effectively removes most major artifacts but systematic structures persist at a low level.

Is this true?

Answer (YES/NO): NO